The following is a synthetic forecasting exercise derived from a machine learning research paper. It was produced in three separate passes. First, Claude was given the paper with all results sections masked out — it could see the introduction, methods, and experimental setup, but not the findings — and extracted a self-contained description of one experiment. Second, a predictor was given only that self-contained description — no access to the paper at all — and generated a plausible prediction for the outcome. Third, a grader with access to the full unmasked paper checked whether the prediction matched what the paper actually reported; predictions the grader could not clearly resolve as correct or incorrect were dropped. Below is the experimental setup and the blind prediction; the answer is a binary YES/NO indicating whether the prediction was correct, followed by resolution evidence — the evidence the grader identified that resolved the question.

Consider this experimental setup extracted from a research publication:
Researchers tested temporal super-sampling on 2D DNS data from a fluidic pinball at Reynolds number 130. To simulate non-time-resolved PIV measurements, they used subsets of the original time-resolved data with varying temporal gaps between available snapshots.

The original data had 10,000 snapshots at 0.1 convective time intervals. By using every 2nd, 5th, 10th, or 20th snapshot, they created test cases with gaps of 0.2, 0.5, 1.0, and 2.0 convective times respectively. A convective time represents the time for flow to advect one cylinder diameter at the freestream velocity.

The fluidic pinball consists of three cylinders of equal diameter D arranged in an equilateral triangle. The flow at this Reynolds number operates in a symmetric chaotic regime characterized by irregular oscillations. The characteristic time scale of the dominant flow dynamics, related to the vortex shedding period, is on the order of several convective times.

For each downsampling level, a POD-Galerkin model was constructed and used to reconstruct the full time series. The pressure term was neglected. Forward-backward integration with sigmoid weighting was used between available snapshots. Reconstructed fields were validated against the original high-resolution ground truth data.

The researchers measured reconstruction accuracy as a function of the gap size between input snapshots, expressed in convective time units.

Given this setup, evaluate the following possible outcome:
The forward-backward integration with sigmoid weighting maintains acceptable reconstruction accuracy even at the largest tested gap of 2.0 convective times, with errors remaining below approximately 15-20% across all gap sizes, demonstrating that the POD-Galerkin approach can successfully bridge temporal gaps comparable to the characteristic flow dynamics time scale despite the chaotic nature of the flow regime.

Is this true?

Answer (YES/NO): NO